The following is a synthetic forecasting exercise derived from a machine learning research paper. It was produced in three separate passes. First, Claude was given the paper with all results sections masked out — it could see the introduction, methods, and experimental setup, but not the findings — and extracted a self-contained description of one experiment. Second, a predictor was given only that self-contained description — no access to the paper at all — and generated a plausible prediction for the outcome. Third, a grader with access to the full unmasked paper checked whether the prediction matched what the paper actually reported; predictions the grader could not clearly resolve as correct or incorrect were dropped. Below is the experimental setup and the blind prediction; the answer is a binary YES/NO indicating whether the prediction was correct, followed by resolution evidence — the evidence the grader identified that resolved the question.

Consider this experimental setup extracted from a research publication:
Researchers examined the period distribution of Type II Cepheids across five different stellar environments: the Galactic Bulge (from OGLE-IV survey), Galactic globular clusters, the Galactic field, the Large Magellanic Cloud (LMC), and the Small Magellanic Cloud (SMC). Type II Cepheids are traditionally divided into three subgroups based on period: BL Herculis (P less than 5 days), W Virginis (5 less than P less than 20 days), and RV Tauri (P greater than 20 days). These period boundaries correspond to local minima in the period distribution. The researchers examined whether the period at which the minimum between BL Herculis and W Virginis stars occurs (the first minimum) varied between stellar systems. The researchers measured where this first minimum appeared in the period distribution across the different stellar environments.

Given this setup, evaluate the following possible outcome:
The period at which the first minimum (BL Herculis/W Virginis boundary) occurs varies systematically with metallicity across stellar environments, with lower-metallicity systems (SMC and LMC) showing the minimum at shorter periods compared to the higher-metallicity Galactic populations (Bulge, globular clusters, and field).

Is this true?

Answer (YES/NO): NO